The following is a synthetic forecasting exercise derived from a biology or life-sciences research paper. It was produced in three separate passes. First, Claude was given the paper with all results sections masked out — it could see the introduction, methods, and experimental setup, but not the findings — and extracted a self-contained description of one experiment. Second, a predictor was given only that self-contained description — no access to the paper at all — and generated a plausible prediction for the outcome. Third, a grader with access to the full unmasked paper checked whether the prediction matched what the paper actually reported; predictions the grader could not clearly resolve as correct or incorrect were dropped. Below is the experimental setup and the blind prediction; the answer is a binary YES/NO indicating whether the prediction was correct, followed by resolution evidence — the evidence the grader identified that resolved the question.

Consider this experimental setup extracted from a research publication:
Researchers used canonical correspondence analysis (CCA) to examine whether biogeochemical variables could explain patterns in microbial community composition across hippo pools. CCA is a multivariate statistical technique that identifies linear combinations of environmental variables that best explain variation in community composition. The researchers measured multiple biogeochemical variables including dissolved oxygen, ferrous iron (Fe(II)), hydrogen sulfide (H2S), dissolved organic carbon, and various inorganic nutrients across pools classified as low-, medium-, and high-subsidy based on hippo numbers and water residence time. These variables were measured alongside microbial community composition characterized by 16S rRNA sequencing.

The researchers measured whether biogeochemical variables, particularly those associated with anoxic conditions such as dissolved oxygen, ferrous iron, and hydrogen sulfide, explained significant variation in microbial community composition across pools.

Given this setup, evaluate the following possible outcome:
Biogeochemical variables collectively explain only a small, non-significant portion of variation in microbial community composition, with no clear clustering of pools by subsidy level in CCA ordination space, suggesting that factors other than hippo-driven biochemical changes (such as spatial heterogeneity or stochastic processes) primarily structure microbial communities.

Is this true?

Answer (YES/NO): NO